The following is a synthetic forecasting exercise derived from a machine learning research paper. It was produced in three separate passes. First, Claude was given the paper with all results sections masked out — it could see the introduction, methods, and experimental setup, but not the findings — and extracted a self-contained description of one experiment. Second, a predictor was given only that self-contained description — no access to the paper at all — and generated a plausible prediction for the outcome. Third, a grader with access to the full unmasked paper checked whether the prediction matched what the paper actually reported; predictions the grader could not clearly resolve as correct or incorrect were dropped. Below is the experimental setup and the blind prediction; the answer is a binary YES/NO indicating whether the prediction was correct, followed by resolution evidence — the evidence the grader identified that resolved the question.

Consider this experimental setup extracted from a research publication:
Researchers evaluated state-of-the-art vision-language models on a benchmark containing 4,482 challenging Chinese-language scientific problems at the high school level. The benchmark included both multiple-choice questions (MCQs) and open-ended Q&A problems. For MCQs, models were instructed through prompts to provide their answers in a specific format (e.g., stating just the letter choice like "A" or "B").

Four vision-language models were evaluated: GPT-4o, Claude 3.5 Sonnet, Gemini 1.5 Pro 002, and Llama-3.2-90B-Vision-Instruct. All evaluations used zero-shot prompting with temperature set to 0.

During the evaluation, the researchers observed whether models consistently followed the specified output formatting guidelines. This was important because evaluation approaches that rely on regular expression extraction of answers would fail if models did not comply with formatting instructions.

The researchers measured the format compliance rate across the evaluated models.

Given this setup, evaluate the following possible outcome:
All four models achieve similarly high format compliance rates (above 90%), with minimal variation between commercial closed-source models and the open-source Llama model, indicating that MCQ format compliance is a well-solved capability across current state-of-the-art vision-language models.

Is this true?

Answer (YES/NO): NO